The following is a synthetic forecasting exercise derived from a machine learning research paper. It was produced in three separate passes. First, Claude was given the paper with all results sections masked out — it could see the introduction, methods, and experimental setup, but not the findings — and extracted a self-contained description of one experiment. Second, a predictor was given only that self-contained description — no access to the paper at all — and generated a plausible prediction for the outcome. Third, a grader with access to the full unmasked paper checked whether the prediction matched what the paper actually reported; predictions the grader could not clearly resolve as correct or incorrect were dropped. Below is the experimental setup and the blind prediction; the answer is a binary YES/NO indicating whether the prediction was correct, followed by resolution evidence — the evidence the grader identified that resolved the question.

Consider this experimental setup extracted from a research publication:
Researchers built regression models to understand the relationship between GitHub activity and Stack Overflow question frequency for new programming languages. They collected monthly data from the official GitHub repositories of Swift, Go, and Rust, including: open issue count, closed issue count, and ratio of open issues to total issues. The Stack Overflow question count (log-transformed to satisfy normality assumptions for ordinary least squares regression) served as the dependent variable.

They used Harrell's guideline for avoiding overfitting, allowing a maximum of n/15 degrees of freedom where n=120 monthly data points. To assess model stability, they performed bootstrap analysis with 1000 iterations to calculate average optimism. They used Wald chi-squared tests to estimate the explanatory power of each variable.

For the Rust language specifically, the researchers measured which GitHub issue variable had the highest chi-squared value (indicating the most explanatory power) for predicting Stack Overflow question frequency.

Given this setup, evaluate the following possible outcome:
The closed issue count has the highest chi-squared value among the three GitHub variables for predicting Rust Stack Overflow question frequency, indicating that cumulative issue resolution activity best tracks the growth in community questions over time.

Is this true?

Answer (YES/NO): YES